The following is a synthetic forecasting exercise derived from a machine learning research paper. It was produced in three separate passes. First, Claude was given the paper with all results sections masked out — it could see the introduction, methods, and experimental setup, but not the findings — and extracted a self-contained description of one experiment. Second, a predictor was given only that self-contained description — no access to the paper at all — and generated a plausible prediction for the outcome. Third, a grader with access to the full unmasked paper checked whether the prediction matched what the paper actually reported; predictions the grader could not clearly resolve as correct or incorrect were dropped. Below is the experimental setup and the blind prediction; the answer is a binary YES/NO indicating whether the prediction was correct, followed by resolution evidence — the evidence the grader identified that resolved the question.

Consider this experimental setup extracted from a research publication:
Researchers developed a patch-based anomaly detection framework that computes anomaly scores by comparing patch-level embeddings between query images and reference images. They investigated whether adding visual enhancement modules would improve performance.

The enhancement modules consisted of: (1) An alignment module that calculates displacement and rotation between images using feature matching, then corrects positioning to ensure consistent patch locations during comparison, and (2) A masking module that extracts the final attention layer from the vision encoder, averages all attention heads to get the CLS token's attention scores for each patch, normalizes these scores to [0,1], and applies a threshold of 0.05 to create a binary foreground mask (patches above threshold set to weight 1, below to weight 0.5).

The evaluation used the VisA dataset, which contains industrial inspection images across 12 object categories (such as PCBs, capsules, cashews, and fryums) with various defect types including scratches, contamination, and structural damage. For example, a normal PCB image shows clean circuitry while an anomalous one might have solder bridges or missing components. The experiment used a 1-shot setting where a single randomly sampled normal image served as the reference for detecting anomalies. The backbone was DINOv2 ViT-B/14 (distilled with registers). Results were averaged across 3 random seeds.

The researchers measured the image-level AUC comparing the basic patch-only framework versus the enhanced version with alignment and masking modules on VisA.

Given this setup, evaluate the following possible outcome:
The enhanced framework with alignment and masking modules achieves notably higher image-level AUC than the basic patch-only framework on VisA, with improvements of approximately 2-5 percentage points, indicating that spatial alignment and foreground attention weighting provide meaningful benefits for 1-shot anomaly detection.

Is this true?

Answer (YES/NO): YES